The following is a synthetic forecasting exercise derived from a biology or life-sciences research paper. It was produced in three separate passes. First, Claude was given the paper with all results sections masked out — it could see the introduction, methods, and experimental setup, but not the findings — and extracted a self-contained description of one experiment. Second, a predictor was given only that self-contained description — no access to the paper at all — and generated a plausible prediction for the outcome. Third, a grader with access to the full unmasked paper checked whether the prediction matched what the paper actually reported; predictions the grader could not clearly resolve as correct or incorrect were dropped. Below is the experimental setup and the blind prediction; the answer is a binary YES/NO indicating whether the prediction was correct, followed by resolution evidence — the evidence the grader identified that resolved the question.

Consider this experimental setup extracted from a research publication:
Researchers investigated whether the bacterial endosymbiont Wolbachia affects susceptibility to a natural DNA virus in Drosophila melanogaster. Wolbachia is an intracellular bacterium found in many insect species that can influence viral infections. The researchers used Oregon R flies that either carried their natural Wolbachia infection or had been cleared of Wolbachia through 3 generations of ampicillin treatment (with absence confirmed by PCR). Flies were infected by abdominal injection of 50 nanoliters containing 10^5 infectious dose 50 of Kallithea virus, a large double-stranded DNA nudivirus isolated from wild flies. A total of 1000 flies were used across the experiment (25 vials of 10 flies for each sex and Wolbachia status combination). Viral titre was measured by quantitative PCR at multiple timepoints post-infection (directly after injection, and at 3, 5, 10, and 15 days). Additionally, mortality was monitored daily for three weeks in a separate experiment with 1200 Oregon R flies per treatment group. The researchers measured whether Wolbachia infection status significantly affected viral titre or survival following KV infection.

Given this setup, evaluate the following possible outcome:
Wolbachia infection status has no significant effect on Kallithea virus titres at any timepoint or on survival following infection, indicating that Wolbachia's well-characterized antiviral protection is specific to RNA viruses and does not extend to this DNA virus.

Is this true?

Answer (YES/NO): YES